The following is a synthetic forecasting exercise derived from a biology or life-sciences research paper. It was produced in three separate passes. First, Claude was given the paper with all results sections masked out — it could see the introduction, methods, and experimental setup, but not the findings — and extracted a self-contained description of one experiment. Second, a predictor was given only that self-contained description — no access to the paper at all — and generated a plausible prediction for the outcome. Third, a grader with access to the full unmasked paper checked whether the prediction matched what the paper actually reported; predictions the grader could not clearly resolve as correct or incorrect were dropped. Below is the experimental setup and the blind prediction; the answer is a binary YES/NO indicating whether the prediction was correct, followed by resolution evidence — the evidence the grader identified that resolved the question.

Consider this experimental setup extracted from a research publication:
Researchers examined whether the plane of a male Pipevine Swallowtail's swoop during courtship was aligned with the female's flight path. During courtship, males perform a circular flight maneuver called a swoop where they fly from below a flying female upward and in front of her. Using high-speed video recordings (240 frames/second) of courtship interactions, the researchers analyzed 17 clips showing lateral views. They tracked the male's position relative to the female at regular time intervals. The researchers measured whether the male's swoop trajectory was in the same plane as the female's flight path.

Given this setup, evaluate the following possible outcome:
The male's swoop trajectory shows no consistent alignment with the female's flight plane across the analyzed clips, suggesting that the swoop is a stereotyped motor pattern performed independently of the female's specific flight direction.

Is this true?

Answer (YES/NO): NO